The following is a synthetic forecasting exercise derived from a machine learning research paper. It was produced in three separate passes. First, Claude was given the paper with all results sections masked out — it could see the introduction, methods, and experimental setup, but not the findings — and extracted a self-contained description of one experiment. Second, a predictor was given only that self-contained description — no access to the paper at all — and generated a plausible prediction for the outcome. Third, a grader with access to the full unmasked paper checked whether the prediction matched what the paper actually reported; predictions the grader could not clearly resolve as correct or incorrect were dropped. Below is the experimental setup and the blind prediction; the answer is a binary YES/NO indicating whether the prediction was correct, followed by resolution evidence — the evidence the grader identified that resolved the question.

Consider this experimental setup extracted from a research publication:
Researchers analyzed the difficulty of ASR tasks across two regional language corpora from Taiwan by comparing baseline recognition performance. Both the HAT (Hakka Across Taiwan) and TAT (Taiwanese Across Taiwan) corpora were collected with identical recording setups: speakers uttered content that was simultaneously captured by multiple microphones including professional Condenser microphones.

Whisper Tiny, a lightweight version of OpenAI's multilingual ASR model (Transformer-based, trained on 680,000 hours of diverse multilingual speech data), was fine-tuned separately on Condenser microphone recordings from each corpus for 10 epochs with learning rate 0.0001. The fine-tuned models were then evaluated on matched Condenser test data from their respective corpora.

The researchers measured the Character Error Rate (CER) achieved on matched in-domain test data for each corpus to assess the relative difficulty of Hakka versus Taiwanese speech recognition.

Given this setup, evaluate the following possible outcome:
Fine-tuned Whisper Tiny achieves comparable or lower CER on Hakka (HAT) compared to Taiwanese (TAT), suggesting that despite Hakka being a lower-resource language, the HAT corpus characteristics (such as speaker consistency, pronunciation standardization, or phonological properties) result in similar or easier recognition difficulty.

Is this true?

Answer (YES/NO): YES